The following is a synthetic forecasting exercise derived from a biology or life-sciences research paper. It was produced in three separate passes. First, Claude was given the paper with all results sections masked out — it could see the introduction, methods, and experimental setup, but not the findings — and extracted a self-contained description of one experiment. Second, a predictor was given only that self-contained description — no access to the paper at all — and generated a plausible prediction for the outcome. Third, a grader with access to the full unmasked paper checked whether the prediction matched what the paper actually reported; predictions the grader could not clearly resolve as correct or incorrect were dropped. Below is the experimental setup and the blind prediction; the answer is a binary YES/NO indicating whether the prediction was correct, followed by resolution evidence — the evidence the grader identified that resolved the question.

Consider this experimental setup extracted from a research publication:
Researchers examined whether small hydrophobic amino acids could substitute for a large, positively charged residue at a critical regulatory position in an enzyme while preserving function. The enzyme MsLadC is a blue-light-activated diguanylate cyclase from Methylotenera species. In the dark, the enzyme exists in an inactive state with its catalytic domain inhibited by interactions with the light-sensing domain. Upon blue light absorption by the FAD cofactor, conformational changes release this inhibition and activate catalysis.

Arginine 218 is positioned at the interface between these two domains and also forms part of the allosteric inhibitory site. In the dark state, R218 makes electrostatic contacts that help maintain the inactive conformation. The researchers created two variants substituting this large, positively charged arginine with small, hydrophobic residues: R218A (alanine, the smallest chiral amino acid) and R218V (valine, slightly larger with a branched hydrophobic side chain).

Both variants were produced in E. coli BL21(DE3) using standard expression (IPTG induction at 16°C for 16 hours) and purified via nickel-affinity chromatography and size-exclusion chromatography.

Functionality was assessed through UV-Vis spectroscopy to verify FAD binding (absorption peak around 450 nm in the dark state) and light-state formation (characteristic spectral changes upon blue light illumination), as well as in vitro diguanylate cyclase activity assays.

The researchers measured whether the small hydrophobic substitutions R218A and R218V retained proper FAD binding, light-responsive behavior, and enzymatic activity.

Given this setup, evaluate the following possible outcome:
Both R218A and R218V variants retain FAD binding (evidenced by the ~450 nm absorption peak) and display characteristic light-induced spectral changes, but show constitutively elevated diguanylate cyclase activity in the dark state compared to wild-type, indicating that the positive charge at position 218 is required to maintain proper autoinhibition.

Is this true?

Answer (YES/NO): NO